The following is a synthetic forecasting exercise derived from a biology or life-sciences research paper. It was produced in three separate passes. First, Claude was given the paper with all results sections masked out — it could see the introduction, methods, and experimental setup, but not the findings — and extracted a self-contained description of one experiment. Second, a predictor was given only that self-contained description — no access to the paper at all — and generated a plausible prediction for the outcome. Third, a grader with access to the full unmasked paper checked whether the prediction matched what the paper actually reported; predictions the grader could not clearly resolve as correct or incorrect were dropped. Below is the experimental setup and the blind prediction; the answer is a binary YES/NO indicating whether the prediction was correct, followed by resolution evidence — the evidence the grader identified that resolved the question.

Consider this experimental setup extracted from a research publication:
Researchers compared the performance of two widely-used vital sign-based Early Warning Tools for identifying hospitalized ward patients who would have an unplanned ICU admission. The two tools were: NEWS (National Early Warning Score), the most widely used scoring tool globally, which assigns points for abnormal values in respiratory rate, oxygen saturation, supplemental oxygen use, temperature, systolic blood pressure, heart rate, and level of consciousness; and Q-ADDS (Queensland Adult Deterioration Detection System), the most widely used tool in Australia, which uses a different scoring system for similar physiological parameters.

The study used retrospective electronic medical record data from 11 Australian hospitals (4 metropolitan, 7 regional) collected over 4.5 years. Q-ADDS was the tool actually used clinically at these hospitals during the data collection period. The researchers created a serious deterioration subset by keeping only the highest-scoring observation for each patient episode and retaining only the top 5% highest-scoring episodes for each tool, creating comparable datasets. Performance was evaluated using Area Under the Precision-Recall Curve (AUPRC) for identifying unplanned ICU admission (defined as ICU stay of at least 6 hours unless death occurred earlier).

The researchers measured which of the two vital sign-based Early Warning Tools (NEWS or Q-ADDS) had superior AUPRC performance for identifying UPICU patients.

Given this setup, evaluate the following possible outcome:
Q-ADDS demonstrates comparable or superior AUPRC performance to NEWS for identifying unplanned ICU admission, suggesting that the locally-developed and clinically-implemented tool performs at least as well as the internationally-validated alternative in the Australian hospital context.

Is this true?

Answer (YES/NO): YES